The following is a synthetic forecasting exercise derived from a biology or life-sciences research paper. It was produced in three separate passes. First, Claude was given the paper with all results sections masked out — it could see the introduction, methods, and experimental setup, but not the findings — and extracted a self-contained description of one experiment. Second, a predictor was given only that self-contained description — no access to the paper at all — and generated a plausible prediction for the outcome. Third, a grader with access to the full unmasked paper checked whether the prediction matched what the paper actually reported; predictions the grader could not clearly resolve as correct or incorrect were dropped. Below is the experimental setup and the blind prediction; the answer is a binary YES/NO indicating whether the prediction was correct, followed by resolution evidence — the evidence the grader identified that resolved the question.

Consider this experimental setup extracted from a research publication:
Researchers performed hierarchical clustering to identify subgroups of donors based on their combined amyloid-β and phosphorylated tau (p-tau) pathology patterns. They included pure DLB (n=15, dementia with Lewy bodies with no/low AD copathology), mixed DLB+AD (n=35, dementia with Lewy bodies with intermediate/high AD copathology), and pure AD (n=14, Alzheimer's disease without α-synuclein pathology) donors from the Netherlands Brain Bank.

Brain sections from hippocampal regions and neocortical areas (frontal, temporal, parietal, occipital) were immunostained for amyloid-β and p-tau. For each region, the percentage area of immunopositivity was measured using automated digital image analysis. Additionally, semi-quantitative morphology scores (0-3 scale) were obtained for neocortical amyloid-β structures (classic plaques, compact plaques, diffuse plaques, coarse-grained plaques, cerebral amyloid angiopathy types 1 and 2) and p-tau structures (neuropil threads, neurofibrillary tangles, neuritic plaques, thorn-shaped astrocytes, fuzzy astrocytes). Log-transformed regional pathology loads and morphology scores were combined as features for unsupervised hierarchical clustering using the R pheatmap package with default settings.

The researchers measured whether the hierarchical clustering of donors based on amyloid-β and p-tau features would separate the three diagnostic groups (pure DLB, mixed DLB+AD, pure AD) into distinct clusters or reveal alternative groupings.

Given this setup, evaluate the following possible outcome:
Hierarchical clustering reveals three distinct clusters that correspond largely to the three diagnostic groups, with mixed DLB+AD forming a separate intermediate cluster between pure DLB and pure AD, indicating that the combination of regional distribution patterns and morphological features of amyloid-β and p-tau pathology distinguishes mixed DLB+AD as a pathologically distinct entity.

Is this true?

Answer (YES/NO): NO